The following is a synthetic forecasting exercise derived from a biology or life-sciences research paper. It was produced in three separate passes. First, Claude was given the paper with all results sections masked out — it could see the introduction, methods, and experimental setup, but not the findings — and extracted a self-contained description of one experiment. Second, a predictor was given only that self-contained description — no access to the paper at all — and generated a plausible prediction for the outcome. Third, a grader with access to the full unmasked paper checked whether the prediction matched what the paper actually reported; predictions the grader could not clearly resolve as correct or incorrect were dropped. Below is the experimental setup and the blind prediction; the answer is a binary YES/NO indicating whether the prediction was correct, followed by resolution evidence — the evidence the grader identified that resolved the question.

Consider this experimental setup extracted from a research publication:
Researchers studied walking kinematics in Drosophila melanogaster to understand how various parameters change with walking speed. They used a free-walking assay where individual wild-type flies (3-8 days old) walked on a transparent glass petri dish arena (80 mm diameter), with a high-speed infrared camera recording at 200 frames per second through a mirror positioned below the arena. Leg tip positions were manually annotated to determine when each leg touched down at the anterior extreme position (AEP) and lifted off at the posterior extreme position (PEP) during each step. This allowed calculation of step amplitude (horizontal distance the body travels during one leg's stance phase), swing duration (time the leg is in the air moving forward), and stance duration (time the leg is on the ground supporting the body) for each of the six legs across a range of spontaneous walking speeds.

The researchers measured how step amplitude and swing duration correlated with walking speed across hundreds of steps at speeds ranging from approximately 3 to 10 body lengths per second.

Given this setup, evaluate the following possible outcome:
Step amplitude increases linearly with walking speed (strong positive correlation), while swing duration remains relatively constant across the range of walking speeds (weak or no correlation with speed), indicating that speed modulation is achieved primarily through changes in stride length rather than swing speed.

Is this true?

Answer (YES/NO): NO